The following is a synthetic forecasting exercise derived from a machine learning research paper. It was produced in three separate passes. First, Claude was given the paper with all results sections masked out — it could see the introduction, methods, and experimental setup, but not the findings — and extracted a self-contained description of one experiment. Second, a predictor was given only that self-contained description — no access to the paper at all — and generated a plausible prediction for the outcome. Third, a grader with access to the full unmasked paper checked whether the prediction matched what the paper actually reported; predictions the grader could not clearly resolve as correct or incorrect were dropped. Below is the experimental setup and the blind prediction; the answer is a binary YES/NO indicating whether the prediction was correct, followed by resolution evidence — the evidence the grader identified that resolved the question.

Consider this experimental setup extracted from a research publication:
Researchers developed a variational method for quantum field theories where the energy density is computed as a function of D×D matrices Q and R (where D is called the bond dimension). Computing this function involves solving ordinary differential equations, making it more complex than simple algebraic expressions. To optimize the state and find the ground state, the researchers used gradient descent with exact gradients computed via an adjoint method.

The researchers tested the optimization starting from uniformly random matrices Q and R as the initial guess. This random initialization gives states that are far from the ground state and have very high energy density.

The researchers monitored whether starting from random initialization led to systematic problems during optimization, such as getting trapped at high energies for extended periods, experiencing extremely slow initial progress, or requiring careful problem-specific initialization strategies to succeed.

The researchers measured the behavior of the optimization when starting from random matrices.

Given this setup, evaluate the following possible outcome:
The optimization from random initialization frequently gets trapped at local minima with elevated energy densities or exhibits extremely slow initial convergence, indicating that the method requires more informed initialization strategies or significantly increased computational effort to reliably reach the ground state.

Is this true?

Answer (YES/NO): NO